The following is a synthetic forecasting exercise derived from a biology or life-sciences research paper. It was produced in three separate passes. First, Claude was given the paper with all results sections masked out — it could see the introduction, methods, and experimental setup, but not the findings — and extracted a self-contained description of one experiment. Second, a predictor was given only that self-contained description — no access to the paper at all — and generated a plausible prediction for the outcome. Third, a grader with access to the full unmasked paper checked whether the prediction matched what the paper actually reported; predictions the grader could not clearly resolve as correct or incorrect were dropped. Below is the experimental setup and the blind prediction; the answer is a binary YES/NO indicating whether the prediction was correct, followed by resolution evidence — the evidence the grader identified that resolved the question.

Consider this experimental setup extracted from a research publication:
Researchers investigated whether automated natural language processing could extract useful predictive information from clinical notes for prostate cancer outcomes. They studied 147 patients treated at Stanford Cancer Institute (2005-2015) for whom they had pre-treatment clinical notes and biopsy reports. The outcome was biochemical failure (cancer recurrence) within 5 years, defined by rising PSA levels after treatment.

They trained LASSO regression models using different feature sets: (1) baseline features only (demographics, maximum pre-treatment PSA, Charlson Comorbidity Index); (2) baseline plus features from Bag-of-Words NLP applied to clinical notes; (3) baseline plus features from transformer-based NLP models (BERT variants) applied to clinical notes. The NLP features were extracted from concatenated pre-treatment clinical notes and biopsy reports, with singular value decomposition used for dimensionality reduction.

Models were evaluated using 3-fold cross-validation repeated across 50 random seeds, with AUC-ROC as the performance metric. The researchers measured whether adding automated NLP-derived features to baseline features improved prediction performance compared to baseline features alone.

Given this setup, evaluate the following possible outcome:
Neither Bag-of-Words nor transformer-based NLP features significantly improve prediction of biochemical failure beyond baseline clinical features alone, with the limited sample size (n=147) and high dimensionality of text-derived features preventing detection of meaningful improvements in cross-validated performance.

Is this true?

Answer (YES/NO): NO